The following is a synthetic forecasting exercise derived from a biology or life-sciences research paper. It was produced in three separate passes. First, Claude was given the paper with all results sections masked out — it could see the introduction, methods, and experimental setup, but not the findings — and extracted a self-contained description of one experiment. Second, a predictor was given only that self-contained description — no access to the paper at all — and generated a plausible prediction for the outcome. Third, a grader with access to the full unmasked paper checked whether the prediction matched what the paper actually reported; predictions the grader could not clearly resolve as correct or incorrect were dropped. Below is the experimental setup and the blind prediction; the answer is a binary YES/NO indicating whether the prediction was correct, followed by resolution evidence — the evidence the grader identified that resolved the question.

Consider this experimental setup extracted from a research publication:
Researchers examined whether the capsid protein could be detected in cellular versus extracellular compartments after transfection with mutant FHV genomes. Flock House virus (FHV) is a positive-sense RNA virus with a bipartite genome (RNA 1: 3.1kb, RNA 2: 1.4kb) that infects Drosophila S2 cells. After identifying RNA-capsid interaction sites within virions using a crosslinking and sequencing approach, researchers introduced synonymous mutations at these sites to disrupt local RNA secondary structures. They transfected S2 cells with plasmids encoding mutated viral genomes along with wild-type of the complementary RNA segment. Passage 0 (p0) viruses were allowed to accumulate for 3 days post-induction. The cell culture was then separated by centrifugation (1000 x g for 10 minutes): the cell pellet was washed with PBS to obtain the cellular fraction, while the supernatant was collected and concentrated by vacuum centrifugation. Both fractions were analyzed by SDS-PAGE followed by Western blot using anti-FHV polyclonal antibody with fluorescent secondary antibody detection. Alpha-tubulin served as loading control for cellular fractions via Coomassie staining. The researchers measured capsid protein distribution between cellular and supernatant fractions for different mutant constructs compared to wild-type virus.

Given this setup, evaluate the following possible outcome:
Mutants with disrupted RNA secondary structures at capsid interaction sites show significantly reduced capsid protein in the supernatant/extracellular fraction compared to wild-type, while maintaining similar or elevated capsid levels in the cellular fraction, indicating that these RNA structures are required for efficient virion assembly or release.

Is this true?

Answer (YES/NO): NO